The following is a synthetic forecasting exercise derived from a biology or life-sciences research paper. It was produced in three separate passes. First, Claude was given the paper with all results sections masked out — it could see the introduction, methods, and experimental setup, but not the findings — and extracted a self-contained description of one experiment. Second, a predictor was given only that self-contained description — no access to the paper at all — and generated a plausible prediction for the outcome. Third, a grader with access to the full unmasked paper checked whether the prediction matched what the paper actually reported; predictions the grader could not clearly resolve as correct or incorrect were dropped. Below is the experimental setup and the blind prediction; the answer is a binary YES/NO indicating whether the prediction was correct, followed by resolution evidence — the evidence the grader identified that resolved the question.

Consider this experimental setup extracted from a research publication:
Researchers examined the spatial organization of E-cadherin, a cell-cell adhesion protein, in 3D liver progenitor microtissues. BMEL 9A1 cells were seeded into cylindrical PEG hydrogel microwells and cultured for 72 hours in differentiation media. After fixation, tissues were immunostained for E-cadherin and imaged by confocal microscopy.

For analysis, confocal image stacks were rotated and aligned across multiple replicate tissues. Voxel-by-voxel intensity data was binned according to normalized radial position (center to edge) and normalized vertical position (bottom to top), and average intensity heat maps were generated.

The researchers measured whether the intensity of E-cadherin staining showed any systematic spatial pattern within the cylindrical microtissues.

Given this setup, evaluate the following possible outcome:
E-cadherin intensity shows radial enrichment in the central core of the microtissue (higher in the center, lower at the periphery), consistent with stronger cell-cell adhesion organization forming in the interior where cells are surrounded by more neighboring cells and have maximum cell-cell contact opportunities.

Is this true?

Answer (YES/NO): NO